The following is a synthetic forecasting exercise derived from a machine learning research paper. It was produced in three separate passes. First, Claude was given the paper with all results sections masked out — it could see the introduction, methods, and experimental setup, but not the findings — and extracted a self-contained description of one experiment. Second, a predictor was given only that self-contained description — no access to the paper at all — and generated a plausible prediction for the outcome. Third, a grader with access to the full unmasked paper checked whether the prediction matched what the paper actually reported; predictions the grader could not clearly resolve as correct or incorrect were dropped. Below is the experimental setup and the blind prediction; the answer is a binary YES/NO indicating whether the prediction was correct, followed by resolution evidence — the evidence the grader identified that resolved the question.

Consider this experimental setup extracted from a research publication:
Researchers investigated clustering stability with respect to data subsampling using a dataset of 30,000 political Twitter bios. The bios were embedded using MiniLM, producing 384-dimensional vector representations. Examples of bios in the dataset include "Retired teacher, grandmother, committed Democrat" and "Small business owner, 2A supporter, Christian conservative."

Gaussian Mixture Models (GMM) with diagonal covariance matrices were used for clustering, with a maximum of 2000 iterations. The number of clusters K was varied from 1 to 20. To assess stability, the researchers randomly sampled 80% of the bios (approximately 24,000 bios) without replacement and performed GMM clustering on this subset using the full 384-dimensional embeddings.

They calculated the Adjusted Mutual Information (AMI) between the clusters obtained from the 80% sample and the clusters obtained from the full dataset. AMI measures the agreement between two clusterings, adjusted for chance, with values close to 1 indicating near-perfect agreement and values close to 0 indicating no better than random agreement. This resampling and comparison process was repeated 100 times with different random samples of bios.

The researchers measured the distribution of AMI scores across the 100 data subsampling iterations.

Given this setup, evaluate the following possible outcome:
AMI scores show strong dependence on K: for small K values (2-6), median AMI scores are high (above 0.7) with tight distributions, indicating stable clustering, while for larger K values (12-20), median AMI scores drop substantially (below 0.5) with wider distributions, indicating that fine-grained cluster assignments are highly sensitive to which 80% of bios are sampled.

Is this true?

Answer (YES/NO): NO